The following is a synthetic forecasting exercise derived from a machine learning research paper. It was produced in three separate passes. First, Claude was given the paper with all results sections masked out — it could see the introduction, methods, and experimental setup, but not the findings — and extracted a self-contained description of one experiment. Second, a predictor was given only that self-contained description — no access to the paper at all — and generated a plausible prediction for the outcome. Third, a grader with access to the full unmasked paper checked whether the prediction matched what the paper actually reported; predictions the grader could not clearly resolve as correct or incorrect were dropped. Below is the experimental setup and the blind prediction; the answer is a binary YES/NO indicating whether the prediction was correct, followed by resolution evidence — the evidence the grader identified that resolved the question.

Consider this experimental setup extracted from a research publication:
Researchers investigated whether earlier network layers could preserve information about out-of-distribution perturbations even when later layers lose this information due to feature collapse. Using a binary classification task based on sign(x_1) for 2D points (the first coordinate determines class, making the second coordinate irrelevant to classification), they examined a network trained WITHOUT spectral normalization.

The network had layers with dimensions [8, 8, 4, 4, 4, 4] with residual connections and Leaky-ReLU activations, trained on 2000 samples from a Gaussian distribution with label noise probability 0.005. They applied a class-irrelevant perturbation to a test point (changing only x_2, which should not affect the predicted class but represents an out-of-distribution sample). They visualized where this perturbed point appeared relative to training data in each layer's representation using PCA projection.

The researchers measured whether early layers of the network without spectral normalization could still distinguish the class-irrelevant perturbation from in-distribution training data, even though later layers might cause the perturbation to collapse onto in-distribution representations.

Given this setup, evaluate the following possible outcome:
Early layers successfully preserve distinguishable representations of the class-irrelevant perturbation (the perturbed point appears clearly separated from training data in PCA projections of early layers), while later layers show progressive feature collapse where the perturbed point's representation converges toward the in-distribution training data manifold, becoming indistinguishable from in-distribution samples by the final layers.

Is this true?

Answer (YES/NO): YES